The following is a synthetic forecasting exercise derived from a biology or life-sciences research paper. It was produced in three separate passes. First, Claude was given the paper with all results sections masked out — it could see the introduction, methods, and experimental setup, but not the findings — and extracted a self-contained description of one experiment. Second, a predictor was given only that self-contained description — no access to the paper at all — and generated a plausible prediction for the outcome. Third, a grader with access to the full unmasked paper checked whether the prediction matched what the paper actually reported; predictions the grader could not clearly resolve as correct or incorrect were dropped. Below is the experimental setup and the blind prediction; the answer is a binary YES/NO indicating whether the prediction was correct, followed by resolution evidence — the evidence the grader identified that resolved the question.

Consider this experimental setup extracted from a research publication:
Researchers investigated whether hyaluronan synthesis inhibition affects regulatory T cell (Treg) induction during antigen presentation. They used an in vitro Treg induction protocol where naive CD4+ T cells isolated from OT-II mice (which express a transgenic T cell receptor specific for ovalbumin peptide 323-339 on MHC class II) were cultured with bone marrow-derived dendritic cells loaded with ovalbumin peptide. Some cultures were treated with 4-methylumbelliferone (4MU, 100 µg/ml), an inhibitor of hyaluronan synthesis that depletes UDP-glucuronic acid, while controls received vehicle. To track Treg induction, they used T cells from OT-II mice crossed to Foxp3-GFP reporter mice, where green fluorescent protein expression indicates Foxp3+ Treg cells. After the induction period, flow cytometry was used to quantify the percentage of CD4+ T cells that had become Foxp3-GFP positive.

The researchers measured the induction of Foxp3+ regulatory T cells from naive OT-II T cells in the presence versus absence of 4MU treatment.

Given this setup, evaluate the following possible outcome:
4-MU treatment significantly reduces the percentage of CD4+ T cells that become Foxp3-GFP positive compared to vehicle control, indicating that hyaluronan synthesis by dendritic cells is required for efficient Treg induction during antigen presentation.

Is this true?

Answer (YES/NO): NO